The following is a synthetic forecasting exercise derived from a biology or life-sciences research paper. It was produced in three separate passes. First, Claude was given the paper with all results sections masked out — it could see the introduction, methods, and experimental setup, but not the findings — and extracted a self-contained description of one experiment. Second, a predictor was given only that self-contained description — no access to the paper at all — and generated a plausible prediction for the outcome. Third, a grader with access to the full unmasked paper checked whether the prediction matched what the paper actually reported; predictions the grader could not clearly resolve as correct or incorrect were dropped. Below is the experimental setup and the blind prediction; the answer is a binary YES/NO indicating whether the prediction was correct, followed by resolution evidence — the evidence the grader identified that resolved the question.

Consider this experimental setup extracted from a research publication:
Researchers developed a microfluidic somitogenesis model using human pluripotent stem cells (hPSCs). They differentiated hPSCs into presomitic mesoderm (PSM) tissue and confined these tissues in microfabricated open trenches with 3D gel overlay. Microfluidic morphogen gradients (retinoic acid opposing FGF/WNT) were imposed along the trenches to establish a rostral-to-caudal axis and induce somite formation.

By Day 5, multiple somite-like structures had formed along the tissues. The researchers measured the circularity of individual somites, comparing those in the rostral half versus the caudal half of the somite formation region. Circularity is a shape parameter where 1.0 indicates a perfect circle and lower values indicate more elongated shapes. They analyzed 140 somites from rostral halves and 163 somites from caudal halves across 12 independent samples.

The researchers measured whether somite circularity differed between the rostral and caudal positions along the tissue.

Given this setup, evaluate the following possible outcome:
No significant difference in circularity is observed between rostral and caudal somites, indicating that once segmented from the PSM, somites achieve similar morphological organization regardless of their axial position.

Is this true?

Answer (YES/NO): YES